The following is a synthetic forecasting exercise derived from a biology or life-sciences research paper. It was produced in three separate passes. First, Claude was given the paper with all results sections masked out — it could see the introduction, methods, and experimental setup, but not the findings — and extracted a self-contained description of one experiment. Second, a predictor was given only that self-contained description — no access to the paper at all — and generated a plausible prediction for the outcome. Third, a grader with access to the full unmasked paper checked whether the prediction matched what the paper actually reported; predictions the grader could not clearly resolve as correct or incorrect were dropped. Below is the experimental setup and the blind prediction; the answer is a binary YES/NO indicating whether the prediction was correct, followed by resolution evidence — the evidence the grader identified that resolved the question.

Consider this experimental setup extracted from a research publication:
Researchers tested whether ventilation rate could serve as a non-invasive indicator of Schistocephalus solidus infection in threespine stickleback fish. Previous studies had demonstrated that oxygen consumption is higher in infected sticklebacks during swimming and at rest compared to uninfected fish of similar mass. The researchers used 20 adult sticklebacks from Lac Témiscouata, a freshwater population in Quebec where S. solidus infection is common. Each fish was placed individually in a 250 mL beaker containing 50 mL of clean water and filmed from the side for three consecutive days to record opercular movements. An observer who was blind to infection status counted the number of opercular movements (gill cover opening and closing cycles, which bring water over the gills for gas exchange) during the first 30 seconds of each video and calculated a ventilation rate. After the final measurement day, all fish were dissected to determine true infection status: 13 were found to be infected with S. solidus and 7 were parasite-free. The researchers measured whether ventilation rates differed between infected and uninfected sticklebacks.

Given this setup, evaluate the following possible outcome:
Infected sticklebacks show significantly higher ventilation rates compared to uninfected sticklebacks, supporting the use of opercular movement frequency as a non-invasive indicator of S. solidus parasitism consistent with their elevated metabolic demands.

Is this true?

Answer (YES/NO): NO